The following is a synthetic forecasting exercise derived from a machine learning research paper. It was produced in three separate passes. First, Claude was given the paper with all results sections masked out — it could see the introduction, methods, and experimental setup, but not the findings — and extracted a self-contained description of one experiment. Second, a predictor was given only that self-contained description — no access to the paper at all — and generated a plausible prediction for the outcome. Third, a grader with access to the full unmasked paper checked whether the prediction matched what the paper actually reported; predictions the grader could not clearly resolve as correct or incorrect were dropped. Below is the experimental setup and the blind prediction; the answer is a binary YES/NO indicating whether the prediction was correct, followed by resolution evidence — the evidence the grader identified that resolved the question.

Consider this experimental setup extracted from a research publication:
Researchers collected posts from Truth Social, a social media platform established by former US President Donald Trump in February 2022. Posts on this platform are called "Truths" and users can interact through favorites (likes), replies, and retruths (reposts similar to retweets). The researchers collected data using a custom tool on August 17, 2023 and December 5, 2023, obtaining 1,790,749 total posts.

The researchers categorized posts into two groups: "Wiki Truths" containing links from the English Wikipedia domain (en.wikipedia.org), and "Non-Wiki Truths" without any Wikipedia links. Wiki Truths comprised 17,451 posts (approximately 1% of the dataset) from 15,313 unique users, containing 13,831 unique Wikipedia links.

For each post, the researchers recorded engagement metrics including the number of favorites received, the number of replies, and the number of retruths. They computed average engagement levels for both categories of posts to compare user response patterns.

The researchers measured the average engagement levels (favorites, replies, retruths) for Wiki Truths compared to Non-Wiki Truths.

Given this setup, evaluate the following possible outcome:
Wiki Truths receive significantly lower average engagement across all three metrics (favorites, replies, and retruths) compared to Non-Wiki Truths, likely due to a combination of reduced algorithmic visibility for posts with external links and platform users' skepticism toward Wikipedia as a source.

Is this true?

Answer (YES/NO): YES